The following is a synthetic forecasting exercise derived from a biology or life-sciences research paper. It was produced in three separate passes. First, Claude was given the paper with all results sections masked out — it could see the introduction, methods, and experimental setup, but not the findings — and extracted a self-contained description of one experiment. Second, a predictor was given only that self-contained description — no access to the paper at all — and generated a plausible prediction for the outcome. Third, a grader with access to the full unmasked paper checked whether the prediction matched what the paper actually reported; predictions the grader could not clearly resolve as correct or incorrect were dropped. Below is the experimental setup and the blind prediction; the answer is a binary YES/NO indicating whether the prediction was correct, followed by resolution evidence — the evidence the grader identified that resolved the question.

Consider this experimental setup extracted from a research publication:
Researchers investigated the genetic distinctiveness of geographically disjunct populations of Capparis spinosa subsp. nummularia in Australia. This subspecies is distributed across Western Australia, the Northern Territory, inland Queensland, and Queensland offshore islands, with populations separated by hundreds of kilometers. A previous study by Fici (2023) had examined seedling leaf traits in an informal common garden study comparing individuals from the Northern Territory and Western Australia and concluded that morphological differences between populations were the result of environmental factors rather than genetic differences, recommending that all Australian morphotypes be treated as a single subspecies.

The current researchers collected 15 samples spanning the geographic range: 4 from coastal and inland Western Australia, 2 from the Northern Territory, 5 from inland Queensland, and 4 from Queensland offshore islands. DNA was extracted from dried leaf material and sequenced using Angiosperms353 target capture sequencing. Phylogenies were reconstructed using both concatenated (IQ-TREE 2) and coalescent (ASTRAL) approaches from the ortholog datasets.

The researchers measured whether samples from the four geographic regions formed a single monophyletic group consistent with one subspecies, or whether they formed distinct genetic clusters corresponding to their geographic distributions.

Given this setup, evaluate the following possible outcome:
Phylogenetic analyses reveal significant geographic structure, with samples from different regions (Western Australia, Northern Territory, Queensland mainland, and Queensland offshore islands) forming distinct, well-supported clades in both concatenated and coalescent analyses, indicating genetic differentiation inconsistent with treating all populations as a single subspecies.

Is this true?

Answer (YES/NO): NO